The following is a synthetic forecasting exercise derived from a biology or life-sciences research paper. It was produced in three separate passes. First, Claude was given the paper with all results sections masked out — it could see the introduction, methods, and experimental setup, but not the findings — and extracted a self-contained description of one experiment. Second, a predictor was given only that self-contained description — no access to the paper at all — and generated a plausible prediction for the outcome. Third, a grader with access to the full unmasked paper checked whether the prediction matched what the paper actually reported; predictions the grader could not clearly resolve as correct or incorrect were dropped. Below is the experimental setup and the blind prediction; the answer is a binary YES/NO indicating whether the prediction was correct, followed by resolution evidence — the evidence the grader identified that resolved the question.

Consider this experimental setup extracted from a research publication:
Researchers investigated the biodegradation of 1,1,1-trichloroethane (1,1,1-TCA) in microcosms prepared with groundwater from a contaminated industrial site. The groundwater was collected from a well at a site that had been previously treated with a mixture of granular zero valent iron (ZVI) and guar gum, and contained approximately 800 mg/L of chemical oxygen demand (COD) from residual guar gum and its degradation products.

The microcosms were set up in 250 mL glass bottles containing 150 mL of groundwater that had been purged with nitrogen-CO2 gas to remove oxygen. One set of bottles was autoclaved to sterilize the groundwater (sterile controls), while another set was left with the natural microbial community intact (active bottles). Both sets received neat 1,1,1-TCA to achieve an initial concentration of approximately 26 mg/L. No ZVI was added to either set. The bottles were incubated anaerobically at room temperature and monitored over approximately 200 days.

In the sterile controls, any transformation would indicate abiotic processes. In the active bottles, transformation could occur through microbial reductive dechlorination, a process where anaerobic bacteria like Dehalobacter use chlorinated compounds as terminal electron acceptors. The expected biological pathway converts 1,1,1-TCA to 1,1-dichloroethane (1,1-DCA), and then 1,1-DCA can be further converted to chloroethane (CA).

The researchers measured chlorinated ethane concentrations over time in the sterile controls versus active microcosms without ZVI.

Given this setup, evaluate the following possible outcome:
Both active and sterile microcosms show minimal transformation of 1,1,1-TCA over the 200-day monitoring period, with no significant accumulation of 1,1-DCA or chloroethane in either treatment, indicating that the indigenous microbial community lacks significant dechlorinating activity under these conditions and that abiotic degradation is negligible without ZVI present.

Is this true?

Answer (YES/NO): NO